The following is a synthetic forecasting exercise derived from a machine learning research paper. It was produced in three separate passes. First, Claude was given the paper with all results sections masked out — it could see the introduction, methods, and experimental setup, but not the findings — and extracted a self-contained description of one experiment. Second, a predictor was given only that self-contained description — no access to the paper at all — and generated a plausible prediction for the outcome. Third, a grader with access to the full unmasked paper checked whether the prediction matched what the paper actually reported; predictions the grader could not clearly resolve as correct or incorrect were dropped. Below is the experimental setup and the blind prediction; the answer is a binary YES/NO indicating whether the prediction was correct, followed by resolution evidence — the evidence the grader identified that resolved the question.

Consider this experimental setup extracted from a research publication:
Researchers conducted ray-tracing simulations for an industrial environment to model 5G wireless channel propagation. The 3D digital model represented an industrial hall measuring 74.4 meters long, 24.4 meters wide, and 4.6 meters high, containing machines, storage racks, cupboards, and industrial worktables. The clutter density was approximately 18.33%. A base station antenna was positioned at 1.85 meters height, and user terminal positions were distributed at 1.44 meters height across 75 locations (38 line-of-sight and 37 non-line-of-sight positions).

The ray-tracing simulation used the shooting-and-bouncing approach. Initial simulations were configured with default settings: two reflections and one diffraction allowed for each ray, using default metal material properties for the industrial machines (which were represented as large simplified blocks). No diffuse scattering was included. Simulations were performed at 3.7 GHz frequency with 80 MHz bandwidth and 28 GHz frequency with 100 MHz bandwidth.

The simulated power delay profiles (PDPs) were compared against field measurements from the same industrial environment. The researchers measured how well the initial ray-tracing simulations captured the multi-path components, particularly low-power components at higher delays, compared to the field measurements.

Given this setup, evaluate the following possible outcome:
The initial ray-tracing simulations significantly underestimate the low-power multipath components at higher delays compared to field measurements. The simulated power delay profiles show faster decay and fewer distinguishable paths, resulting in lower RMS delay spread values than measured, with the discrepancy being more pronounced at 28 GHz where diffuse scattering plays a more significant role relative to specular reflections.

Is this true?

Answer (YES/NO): NO